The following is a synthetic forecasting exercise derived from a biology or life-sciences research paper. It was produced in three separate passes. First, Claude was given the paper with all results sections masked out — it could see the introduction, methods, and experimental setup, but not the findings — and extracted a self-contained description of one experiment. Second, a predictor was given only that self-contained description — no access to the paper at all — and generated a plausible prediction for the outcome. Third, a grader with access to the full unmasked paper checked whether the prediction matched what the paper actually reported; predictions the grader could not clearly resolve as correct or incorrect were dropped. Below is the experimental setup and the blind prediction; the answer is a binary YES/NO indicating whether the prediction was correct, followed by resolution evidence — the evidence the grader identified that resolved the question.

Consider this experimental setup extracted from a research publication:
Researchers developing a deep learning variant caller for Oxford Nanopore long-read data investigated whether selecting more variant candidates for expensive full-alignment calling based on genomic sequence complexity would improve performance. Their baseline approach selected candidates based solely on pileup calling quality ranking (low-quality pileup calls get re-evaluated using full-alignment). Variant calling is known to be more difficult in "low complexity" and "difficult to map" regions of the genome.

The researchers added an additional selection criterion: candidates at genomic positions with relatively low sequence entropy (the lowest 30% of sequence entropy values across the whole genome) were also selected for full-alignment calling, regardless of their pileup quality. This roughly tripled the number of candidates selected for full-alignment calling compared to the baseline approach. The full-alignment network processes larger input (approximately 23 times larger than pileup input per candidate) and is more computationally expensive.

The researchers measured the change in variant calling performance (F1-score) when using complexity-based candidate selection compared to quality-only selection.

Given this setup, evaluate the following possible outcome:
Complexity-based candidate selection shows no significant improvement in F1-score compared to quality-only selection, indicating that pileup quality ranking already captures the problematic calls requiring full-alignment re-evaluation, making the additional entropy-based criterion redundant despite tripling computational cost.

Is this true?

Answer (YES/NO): YES